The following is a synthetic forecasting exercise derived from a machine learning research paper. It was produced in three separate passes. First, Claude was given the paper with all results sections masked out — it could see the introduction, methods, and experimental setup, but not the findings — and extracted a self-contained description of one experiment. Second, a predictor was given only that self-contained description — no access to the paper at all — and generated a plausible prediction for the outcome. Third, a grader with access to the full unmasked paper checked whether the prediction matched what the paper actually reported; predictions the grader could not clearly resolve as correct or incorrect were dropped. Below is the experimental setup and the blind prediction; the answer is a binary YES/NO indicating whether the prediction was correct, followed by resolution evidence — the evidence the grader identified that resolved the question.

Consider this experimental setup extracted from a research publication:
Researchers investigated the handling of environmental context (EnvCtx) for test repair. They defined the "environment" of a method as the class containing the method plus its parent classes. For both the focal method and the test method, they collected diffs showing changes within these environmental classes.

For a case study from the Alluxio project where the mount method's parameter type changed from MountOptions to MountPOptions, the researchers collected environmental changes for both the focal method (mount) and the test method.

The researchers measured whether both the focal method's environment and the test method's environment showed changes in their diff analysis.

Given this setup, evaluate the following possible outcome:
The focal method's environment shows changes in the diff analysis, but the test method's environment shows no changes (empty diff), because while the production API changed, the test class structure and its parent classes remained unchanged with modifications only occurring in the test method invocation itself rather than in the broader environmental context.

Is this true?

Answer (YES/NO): YES